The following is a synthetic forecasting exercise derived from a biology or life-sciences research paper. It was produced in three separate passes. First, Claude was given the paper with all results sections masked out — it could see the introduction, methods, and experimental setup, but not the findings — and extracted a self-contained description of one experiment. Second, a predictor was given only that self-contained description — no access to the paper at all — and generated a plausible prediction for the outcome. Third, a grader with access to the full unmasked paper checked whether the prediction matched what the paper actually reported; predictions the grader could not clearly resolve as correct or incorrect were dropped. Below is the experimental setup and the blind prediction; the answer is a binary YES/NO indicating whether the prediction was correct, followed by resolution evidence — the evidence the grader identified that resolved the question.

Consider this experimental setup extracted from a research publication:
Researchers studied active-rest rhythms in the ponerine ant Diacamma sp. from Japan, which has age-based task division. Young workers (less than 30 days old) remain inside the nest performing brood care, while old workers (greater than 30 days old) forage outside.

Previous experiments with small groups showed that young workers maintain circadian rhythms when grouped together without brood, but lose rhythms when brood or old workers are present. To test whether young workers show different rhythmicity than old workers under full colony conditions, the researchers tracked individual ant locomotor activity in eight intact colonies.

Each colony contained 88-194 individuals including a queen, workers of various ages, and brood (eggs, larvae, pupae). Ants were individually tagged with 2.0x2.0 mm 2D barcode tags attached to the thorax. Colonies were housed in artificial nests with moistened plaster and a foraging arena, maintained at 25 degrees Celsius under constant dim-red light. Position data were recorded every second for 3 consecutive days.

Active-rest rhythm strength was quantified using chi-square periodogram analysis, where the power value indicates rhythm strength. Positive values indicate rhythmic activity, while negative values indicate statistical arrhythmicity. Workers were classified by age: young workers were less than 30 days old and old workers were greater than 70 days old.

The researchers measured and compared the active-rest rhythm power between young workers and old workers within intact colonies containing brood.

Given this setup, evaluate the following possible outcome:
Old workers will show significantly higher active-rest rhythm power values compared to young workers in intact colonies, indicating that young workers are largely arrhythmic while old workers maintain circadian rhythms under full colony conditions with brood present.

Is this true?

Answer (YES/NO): NO